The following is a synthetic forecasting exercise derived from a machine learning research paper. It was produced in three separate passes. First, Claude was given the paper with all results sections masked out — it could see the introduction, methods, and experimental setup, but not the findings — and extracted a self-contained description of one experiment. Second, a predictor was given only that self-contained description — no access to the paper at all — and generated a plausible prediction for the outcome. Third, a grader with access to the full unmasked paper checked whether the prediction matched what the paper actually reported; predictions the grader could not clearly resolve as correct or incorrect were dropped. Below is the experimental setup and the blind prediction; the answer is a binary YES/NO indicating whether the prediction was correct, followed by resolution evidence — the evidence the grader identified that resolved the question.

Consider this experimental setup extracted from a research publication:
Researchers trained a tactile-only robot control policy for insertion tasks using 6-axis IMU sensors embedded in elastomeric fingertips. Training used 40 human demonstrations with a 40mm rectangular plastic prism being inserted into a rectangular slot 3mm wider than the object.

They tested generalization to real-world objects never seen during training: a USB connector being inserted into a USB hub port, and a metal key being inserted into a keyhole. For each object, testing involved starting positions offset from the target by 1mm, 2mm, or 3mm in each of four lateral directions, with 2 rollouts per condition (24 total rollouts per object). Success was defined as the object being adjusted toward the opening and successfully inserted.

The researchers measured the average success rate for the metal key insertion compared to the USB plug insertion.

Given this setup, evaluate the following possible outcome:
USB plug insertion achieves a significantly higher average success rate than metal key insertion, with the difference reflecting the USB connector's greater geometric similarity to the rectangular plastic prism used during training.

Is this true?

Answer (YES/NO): NO